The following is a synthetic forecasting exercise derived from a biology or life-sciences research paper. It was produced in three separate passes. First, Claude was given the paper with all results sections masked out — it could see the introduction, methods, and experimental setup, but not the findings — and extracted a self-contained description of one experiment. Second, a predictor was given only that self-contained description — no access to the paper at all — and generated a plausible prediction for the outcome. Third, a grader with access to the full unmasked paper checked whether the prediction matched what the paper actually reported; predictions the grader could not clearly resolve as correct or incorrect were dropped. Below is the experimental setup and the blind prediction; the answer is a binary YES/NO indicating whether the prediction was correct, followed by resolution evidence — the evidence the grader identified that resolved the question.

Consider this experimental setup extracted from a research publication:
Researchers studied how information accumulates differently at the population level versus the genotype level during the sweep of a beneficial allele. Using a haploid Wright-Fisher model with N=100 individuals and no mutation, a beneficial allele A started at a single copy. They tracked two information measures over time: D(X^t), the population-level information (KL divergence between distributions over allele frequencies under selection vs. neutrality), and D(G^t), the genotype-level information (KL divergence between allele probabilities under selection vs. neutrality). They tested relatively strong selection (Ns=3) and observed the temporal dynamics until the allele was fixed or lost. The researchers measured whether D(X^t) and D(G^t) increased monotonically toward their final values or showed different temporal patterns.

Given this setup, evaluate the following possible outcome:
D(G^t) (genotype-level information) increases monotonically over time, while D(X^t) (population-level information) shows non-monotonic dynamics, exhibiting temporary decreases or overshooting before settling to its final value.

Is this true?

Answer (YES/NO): YES